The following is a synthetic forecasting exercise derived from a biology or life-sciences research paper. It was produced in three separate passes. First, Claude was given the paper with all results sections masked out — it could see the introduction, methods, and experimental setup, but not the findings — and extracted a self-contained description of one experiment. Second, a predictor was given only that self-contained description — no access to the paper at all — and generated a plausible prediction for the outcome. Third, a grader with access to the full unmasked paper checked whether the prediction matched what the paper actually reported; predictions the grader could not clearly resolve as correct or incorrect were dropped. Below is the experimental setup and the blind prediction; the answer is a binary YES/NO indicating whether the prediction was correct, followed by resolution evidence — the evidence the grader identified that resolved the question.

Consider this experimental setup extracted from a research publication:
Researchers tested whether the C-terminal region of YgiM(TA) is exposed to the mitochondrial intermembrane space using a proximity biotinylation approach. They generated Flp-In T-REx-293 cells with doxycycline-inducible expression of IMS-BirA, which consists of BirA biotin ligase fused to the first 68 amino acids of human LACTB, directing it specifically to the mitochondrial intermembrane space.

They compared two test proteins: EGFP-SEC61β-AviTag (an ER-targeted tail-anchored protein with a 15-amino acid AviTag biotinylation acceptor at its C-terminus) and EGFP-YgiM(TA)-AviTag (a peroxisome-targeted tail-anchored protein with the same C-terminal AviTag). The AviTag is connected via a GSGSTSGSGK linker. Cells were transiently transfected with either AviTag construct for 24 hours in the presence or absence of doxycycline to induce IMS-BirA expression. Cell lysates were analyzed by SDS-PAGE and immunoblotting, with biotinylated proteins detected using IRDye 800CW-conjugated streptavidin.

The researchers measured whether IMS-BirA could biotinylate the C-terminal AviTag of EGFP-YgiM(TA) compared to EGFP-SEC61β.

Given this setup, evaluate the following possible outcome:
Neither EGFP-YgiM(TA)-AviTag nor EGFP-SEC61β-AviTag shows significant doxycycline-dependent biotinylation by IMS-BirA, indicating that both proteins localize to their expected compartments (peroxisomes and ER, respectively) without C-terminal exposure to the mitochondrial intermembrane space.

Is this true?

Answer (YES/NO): NO